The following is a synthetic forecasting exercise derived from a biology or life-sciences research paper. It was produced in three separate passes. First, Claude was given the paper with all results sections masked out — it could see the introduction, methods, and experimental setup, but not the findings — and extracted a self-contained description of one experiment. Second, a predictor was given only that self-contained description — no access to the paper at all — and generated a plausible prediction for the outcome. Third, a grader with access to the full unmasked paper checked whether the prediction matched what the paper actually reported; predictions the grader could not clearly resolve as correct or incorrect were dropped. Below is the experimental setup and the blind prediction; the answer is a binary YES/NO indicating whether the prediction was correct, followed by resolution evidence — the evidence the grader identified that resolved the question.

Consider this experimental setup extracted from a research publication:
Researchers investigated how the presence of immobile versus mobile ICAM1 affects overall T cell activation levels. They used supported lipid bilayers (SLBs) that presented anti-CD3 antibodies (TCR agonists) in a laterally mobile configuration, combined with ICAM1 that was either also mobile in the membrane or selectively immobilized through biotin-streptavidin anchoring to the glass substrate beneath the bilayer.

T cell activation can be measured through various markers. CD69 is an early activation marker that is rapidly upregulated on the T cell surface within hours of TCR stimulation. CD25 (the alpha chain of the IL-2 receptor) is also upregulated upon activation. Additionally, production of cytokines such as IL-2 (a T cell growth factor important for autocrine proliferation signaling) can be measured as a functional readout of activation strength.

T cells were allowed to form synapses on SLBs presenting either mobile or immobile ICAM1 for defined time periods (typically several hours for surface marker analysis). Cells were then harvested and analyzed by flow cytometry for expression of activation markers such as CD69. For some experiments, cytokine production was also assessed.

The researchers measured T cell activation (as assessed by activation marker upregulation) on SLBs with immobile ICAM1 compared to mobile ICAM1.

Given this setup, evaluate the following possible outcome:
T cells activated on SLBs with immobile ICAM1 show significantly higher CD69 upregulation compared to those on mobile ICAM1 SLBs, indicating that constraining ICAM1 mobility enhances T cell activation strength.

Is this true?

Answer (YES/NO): YES